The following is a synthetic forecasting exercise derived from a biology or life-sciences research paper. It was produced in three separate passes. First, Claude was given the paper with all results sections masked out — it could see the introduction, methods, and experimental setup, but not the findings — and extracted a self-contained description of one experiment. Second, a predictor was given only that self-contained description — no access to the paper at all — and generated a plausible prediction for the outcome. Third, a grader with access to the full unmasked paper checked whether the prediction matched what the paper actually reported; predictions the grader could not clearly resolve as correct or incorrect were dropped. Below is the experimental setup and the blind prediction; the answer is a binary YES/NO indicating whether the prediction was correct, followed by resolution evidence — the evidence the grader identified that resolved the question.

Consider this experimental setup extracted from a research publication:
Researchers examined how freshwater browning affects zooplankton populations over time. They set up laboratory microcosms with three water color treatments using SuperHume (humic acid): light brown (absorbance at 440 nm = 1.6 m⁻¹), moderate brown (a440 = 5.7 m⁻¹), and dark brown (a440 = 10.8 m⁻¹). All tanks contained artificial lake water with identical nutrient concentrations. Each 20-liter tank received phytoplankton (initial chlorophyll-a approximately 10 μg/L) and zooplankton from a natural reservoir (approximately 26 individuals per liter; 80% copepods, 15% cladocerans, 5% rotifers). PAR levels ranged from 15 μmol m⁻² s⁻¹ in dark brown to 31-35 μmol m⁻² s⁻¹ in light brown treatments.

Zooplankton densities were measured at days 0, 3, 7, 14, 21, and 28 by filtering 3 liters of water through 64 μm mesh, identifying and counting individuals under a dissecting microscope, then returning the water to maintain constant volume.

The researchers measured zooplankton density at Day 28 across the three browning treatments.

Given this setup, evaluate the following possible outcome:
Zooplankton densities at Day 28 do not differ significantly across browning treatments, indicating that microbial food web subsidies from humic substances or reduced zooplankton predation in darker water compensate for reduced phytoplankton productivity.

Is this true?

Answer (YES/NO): NO